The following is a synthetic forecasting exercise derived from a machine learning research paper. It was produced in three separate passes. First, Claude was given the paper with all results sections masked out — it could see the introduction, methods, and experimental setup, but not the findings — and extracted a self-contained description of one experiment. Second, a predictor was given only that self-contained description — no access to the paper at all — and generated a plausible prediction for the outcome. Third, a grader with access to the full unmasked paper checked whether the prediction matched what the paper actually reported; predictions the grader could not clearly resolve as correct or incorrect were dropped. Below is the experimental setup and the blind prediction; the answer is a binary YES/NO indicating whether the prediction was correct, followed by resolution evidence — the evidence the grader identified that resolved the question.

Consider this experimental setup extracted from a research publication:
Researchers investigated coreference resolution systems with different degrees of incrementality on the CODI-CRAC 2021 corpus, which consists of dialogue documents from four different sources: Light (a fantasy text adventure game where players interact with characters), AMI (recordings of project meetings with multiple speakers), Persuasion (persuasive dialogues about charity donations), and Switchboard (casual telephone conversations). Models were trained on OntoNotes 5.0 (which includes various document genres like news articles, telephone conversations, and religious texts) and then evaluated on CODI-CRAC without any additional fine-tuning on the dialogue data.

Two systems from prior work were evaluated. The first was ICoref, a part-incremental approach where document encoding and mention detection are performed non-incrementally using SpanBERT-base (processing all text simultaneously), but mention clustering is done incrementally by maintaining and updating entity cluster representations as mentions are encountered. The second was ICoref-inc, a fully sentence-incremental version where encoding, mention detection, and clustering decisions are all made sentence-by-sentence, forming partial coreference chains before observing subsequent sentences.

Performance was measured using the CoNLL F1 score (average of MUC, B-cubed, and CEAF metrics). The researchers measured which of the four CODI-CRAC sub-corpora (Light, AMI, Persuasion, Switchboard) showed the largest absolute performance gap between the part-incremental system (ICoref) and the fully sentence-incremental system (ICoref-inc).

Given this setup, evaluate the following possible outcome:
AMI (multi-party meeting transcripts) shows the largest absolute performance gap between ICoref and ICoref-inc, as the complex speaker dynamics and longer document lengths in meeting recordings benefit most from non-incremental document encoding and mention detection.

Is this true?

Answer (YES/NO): YES